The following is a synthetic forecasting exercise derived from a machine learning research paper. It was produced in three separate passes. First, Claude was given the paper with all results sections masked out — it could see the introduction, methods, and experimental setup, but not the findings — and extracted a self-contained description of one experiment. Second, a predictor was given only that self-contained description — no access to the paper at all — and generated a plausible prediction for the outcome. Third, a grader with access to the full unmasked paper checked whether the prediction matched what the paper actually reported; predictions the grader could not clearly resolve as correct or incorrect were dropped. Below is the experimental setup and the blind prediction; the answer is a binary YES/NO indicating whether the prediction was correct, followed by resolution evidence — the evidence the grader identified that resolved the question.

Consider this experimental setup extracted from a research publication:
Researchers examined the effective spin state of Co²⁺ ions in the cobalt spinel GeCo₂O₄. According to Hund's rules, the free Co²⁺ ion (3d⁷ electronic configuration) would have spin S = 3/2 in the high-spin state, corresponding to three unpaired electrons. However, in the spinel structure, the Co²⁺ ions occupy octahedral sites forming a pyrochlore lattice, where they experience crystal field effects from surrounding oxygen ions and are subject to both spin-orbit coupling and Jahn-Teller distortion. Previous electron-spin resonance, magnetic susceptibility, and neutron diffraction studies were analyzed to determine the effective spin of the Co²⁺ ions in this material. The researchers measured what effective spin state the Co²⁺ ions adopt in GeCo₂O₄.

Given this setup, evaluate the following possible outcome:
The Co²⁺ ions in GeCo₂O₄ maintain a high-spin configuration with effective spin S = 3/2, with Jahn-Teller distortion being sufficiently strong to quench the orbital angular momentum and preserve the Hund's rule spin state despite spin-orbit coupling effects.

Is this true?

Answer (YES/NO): NO